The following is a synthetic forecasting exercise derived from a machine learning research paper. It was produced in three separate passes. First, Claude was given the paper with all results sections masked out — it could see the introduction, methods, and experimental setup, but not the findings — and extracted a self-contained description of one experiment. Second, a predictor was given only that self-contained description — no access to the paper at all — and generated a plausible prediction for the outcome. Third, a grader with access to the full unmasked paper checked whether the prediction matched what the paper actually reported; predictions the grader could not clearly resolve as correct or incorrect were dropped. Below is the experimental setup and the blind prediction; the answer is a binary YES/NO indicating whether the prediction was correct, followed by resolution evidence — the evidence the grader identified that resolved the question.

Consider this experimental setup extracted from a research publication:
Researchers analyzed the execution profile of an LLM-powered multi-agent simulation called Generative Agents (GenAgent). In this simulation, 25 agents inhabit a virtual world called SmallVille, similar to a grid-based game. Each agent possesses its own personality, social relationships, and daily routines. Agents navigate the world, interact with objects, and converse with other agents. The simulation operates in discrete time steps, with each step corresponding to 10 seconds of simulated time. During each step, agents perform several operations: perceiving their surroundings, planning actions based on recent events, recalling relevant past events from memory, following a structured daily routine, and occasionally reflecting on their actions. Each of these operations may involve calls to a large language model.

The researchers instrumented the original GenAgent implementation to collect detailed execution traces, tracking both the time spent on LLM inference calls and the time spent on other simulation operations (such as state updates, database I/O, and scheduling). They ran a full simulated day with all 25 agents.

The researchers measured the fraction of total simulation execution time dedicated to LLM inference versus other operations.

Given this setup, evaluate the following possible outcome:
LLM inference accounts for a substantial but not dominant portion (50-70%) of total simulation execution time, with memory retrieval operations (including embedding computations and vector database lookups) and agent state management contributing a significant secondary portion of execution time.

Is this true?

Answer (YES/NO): NO